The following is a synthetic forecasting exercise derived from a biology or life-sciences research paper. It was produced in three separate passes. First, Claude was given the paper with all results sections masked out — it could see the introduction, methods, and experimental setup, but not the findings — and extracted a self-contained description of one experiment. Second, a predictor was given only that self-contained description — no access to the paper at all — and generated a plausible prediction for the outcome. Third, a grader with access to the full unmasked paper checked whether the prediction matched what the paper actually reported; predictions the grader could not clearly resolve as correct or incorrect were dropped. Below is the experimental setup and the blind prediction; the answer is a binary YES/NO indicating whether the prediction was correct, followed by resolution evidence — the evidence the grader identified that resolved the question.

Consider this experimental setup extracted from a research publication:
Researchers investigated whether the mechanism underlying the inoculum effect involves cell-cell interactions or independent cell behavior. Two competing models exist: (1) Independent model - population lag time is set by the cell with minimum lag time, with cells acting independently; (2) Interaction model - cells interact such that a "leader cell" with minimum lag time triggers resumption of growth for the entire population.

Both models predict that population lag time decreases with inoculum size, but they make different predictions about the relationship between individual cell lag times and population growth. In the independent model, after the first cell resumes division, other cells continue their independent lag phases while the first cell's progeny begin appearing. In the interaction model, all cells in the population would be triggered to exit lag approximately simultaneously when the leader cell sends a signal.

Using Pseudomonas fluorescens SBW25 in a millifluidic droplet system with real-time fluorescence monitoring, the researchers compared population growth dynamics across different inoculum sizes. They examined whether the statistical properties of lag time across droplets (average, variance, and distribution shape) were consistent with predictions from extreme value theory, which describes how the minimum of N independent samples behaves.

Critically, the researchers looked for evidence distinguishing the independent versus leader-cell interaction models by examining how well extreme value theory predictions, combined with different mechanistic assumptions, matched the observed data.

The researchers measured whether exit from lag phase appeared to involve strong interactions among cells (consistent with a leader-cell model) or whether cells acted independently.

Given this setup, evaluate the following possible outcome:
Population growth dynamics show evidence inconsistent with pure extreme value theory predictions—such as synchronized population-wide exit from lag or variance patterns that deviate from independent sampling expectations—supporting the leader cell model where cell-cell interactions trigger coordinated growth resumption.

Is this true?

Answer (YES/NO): NO